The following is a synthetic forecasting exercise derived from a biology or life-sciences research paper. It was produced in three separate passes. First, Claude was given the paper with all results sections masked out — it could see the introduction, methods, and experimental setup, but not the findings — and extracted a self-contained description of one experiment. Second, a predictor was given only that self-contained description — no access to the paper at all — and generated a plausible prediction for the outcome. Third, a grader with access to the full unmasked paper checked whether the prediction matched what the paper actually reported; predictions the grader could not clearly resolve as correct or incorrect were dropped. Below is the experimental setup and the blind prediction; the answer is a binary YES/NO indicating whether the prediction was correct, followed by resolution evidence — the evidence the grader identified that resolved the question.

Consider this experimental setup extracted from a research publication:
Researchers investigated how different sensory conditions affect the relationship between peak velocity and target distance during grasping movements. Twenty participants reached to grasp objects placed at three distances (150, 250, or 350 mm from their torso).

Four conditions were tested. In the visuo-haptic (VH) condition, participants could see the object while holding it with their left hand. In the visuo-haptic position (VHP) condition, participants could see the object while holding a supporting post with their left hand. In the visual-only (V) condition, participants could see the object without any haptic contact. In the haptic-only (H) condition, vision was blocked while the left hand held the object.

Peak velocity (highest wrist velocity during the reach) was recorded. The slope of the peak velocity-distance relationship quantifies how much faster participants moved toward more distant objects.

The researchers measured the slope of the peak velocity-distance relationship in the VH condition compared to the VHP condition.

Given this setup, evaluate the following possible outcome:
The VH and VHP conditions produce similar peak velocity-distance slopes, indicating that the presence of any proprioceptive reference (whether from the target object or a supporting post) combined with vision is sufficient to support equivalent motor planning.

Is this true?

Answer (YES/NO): YES